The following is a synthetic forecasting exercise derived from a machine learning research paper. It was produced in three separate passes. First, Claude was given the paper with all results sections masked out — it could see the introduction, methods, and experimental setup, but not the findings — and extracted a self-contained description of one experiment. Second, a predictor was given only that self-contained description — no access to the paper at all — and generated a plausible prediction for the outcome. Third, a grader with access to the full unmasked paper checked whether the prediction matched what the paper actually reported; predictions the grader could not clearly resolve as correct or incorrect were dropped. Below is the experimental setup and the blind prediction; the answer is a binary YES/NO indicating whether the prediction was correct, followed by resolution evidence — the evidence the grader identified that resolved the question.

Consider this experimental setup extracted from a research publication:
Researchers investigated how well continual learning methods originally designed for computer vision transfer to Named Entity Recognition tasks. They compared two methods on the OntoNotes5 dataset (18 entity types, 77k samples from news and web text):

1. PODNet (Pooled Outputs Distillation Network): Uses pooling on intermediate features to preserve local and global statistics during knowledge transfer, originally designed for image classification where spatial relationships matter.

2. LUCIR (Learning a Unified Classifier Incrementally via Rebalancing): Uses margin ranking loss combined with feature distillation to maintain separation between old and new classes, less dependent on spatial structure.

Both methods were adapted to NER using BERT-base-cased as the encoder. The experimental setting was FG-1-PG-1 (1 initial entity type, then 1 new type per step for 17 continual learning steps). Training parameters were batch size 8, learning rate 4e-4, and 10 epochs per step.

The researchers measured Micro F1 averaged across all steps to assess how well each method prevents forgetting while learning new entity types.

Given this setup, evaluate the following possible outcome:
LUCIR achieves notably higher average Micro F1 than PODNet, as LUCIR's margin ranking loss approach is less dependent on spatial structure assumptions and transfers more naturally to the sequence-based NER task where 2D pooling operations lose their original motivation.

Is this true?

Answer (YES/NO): YES